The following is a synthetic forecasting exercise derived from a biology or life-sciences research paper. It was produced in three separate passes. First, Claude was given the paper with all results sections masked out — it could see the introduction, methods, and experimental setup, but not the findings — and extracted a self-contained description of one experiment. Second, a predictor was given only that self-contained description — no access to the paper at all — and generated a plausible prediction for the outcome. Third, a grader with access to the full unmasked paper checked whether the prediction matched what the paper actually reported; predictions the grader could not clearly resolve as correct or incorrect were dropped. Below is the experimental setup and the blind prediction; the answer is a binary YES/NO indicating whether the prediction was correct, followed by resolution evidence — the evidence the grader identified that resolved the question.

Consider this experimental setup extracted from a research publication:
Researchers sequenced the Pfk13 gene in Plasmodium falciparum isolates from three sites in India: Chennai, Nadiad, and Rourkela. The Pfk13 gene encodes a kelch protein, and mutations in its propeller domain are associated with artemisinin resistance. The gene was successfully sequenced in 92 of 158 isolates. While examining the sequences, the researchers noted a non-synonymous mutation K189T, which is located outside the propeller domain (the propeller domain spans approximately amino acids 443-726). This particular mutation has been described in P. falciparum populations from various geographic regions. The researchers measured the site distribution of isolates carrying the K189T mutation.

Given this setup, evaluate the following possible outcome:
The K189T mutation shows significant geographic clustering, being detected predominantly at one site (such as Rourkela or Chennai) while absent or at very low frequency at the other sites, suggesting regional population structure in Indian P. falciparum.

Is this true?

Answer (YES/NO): YES